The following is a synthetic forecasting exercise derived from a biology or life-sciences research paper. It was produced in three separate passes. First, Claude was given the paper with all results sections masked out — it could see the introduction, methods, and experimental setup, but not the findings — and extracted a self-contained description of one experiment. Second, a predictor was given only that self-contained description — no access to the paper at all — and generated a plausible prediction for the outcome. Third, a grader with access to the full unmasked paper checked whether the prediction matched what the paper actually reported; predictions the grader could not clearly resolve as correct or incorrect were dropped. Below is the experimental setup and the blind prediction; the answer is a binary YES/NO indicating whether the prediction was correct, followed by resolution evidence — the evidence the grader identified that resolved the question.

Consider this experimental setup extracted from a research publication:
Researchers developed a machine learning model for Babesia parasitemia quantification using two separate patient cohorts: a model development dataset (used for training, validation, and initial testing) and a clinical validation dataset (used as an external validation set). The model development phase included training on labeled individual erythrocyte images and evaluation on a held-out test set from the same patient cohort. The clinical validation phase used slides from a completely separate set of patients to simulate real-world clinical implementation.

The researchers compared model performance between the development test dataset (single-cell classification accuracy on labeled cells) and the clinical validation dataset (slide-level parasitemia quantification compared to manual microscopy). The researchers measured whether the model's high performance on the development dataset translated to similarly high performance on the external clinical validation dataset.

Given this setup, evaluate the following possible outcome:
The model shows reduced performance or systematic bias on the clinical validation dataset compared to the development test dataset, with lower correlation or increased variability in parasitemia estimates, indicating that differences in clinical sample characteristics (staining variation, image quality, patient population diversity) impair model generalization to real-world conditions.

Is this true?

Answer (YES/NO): YES